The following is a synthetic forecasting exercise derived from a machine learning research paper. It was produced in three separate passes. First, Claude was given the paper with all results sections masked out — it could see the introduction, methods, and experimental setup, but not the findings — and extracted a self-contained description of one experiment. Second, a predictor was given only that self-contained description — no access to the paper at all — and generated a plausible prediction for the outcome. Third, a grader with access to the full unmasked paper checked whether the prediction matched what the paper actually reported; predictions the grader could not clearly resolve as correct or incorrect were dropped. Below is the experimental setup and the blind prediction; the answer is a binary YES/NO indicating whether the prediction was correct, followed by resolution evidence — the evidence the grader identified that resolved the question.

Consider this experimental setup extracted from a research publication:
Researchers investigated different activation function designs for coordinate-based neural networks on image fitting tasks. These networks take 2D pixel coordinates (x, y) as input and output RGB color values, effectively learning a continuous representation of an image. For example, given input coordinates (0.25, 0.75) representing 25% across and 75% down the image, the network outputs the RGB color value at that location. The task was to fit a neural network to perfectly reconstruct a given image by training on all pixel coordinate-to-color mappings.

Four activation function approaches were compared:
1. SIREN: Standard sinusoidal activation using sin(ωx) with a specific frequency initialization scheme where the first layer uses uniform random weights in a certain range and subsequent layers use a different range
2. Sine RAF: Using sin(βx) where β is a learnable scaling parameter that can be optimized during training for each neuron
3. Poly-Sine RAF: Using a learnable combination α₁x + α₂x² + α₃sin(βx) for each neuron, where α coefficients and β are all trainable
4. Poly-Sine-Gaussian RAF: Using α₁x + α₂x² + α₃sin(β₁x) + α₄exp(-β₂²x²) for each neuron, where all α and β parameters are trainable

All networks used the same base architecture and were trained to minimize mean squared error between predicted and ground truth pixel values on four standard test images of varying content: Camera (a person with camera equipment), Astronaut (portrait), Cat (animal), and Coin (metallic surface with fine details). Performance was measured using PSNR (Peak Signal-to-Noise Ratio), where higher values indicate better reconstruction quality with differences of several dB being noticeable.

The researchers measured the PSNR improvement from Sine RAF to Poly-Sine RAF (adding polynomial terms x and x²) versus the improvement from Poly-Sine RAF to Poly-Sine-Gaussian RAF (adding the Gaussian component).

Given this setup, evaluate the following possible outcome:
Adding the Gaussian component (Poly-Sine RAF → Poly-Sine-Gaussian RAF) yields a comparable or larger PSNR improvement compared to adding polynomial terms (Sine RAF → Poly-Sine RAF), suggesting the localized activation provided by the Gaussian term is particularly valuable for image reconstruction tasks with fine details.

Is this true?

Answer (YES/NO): YES